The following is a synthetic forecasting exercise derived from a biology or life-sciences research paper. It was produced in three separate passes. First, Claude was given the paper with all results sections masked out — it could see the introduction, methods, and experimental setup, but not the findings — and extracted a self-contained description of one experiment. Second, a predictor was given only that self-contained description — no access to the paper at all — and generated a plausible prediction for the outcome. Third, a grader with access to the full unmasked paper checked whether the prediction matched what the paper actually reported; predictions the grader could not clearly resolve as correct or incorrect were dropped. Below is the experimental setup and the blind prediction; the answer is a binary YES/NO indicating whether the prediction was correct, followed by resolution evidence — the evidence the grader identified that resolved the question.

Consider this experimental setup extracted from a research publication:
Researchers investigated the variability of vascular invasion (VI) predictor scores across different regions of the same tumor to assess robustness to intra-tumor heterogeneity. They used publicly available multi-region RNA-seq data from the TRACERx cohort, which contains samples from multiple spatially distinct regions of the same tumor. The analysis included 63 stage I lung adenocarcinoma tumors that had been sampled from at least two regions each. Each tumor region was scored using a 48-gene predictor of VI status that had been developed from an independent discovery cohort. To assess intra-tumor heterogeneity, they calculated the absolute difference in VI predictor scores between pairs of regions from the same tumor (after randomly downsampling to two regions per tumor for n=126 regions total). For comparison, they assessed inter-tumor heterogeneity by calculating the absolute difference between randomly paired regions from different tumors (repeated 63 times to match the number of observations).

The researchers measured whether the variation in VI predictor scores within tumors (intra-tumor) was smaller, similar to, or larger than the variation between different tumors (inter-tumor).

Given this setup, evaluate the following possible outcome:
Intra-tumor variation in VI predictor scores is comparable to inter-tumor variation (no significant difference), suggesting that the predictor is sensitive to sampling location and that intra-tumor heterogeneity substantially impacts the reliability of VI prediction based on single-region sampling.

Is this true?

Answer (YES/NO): NO